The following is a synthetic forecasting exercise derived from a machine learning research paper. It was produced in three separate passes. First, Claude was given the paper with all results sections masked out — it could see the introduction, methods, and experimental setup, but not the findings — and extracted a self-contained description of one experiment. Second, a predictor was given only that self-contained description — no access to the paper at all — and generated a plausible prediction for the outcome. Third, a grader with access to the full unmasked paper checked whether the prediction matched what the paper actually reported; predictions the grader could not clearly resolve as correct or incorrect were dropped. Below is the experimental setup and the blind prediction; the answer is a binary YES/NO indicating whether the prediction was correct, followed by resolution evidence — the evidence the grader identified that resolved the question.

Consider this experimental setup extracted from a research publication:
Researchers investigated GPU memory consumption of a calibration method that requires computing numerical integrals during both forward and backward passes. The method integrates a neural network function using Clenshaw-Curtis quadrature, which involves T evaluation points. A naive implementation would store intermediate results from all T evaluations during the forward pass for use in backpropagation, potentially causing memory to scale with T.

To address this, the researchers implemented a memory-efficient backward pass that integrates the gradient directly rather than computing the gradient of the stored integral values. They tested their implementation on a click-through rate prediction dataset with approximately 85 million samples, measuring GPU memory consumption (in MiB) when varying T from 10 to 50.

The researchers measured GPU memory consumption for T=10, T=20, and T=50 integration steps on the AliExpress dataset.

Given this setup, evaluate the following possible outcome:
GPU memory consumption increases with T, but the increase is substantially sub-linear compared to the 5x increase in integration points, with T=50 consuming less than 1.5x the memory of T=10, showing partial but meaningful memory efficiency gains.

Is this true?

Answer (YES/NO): NO